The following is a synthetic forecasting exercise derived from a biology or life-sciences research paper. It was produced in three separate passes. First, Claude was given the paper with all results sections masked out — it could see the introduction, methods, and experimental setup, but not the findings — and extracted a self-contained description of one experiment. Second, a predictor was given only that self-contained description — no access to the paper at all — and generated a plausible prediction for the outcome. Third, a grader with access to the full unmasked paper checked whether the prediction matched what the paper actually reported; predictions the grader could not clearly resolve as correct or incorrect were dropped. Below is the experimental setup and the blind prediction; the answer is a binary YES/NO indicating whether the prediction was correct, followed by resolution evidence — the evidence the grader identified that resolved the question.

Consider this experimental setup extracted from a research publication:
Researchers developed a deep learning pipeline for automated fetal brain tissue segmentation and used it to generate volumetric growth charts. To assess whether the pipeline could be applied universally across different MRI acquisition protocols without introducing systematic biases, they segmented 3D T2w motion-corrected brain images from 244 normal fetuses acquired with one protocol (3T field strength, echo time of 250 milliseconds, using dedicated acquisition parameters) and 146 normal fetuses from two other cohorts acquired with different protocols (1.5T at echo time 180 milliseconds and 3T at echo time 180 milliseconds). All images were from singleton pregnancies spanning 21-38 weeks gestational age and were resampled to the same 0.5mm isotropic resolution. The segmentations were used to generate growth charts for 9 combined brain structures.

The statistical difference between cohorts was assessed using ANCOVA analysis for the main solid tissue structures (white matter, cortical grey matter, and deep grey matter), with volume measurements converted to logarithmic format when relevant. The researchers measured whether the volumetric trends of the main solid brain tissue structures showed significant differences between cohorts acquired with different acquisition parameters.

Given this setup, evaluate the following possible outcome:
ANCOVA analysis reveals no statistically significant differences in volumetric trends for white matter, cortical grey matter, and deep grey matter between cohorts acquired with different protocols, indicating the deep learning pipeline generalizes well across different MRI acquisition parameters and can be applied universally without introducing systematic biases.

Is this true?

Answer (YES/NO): YES